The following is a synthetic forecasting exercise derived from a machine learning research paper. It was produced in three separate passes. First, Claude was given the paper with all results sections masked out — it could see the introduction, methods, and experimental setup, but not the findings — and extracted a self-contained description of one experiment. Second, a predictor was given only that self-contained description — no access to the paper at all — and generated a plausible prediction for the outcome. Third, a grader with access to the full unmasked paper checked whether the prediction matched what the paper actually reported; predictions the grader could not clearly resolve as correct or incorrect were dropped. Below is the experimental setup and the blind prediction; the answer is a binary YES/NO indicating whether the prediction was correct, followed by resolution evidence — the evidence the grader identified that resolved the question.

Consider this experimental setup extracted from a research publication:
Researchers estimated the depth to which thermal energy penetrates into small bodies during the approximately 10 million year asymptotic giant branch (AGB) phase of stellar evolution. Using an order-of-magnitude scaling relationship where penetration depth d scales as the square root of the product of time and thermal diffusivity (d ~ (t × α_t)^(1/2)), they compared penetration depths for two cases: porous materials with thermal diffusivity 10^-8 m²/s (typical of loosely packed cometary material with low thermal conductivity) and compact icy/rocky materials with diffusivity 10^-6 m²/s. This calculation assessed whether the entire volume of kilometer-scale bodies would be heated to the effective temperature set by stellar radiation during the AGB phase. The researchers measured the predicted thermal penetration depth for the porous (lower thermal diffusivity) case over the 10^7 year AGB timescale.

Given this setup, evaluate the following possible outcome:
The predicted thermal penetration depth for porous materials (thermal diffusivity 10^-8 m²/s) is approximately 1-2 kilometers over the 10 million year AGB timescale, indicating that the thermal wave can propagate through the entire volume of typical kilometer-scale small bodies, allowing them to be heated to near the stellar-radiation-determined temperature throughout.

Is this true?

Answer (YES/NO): YES